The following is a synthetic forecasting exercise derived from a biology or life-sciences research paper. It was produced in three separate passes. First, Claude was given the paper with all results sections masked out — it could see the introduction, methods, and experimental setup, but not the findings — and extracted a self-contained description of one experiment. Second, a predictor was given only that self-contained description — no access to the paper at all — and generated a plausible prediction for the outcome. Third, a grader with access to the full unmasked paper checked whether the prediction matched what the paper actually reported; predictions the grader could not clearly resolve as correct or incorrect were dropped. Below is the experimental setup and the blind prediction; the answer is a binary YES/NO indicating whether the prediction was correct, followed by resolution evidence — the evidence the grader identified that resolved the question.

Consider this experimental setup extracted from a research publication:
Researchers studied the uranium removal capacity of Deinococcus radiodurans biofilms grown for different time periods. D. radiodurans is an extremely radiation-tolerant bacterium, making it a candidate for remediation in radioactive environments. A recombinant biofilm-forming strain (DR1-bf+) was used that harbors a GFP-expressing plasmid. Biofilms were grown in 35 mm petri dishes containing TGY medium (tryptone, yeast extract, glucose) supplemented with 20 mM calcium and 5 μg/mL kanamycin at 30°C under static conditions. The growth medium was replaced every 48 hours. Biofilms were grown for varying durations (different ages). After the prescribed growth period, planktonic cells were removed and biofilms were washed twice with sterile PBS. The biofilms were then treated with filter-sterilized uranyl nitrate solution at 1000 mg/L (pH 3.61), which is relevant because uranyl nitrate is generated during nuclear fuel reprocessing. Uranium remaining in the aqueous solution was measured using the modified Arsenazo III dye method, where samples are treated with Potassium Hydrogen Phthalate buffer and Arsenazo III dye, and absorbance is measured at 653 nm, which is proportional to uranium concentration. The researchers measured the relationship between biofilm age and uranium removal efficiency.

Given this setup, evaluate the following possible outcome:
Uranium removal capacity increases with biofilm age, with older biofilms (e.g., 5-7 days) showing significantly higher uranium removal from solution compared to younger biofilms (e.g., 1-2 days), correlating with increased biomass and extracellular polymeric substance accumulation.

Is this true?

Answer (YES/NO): NO